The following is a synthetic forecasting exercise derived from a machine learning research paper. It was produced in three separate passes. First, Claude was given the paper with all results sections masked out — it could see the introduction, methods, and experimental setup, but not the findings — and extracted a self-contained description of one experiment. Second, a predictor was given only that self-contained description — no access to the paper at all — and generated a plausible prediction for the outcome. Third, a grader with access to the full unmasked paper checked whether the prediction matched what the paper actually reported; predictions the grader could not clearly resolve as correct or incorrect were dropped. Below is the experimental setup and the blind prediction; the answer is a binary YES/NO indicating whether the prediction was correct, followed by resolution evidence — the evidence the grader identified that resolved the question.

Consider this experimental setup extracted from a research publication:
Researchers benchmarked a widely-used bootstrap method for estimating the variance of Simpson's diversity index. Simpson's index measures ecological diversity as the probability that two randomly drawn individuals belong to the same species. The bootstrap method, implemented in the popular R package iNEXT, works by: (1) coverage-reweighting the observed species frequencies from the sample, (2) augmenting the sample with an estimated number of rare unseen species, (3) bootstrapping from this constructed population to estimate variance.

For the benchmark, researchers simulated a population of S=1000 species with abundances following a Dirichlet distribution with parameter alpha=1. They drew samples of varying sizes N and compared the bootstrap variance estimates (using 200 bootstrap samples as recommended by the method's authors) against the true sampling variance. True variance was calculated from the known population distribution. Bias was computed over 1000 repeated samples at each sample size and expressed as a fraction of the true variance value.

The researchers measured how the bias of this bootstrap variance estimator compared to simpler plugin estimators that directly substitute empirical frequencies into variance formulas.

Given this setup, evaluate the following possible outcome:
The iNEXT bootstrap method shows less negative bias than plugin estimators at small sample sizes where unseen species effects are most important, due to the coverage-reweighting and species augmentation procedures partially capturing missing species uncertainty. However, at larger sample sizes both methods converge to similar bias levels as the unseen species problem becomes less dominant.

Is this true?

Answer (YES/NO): NO